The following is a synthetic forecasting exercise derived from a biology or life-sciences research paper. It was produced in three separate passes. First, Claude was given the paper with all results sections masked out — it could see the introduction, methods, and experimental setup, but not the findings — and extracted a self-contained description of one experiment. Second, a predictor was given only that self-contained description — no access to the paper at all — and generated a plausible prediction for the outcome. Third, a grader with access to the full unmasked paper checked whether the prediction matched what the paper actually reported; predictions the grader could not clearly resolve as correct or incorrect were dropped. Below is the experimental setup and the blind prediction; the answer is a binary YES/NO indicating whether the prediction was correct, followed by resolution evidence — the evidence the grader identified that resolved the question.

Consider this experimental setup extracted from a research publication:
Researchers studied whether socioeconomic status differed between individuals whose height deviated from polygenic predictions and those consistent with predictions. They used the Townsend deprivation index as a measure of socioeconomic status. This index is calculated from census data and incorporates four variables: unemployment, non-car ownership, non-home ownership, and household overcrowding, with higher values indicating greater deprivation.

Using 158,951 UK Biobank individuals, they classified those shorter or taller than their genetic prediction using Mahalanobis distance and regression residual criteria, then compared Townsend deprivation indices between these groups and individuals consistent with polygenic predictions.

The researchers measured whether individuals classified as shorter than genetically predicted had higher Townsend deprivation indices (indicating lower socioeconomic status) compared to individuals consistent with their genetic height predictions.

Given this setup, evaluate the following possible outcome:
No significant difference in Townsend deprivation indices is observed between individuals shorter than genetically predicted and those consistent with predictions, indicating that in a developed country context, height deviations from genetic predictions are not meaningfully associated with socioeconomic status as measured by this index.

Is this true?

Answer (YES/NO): NO